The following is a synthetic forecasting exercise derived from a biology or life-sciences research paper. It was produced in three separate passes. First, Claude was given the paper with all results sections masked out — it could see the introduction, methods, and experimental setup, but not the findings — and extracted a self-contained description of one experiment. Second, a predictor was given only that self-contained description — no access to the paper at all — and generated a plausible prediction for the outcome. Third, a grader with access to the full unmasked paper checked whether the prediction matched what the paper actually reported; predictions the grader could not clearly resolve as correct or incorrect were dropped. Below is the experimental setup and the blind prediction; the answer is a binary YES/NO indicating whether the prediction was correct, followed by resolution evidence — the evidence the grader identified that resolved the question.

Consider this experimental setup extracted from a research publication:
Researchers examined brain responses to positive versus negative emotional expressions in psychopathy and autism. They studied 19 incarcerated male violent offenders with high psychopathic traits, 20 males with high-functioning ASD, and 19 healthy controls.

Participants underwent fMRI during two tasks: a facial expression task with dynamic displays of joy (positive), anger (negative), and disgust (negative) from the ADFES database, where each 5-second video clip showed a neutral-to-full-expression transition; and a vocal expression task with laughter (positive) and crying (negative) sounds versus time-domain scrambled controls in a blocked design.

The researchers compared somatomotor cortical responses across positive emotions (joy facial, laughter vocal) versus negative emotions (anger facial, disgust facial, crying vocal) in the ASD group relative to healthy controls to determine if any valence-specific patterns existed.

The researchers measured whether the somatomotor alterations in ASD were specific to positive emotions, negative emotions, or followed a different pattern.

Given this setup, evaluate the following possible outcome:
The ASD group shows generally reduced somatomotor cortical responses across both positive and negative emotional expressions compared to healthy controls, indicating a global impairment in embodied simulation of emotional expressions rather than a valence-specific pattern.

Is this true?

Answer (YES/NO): NO